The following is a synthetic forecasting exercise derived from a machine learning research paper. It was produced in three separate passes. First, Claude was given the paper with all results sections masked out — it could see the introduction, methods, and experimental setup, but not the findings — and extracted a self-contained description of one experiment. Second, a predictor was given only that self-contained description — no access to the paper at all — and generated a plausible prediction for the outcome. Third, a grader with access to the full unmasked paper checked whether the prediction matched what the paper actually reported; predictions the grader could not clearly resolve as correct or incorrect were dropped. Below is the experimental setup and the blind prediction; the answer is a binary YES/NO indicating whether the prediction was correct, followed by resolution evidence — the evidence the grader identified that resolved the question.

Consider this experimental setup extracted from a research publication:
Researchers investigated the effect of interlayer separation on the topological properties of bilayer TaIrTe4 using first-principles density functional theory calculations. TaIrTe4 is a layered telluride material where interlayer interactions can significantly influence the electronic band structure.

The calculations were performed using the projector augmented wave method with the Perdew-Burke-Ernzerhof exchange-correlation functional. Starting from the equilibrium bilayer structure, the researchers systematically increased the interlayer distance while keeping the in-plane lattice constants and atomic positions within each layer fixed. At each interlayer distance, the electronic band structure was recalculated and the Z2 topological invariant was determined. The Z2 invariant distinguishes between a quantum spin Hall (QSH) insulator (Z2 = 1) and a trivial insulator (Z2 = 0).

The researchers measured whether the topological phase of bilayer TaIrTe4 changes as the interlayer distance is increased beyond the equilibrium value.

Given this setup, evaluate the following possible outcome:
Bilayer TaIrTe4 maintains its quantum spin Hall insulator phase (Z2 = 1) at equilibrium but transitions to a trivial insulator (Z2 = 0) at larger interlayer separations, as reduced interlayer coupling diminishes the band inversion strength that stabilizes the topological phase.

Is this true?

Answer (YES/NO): YES